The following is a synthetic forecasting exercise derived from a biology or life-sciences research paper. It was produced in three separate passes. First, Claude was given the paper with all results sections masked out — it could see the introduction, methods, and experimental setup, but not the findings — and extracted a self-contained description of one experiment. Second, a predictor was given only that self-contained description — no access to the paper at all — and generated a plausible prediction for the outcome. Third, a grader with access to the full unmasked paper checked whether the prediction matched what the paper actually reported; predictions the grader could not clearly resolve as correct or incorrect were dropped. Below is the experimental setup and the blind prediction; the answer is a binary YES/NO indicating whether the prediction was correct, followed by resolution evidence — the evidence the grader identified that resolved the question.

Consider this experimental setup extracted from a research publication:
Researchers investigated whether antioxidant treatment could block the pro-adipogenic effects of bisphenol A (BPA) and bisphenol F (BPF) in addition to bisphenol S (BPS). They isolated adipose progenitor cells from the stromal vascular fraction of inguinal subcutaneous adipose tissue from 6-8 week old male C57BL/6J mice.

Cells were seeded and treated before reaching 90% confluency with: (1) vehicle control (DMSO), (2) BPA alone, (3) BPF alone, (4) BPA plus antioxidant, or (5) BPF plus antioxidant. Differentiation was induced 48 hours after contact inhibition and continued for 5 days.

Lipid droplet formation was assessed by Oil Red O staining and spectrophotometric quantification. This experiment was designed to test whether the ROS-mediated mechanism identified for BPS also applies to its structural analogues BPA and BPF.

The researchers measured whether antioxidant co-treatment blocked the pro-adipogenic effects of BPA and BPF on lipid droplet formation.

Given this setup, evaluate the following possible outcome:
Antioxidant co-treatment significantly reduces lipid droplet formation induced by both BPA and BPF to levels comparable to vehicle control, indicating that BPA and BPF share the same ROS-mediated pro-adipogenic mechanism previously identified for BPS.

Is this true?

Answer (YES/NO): YES